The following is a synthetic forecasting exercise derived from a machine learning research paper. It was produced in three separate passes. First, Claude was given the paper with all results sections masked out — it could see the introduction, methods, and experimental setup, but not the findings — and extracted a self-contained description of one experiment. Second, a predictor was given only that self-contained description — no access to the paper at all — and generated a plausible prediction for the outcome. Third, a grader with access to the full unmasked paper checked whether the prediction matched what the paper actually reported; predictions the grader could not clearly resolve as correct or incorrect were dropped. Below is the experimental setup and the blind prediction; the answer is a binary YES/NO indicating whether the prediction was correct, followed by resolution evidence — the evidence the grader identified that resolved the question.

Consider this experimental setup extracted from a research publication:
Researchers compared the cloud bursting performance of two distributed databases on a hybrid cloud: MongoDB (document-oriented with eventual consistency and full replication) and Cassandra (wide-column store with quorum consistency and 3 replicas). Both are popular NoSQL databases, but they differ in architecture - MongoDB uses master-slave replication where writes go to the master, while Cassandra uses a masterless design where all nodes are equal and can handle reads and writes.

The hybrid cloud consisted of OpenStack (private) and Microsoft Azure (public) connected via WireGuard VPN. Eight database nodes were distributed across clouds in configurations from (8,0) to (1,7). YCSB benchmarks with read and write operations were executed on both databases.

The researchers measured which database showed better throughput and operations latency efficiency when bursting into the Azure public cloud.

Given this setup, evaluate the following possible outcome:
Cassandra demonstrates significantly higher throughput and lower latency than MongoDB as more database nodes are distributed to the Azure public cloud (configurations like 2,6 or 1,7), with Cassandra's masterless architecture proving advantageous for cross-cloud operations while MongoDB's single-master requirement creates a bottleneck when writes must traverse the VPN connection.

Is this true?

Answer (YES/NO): NO